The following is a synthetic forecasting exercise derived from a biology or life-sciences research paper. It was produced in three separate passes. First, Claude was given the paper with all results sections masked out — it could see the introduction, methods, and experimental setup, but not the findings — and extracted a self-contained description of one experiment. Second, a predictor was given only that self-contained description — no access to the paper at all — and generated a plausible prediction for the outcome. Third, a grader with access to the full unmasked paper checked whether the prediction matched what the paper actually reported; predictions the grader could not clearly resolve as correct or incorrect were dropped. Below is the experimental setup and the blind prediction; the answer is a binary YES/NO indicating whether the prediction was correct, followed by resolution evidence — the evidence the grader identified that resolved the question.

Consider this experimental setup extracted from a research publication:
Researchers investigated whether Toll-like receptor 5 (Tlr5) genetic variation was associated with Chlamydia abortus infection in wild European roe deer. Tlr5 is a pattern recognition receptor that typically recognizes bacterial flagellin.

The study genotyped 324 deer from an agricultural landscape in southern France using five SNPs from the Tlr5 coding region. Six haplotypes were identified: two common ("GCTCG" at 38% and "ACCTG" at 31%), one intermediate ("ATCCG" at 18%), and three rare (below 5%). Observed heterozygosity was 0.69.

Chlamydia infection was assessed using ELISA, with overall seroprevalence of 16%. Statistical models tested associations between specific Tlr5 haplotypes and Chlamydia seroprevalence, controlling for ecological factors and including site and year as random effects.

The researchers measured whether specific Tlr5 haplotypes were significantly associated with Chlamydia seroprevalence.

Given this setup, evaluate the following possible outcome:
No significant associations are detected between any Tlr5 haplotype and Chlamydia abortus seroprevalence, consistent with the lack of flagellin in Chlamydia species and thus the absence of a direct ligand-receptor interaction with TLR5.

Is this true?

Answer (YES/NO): NO